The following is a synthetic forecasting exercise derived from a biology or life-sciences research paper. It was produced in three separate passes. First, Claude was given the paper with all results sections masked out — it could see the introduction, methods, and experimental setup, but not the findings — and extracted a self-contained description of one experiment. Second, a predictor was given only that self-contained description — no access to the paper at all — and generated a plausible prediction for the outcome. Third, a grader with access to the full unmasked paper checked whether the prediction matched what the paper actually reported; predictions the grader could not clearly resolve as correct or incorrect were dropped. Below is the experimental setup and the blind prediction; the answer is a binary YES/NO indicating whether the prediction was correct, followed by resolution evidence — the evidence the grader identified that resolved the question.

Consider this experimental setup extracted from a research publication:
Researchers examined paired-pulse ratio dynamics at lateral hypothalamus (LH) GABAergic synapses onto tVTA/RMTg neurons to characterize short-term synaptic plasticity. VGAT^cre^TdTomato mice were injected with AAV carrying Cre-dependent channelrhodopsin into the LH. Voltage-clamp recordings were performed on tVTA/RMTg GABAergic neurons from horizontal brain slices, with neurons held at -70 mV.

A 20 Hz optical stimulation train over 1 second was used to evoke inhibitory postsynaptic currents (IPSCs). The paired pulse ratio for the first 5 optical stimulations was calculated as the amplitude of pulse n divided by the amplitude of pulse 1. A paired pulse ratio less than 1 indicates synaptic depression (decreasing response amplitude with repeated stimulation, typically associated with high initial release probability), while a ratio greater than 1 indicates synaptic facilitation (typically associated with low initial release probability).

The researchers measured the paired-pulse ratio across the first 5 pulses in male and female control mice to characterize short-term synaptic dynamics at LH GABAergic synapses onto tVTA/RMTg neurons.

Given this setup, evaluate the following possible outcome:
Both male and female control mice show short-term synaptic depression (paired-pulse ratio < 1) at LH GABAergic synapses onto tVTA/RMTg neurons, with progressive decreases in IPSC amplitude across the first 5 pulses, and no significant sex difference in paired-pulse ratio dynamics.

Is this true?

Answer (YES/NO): YES